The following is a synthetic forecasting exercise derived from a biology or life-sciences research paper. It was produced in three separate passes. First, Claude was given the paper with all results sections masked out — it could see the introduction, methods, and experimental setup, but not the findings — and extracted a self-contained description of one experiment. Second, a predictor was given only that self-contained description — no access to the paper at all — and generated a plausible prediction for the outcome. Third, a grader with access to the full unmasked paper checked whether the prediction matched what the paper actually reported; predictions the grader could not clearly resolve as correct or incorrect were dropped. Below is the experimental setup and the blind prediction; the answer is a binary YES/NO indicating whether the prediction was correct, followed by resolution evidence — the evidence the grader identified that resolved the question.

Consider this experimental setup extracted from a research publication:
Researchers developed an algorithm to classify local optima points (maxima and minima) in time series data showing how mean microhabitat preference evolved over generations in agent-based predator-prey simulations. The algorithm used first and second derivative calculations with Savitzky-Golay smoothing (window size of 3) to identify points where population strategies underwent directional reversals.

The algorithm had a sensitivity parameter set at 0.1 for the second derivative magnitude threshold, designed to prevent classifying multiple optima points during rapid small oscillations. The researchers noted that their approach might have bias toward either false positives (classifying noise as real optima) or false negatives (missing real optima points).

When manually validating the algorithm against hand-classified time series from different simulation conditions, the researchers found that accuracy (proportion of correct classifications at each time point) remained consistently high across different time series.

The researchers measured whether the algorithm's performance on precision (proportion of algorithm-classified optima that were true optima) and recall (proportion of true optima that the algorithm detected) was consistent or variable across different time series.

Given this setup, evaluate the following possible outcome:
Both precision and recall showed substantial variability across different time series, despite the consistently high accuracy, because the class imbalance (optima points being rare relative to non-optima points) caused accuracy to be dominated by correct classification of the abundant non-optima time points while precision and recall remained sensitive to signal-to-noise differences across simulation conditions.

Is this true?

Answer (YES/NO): YES